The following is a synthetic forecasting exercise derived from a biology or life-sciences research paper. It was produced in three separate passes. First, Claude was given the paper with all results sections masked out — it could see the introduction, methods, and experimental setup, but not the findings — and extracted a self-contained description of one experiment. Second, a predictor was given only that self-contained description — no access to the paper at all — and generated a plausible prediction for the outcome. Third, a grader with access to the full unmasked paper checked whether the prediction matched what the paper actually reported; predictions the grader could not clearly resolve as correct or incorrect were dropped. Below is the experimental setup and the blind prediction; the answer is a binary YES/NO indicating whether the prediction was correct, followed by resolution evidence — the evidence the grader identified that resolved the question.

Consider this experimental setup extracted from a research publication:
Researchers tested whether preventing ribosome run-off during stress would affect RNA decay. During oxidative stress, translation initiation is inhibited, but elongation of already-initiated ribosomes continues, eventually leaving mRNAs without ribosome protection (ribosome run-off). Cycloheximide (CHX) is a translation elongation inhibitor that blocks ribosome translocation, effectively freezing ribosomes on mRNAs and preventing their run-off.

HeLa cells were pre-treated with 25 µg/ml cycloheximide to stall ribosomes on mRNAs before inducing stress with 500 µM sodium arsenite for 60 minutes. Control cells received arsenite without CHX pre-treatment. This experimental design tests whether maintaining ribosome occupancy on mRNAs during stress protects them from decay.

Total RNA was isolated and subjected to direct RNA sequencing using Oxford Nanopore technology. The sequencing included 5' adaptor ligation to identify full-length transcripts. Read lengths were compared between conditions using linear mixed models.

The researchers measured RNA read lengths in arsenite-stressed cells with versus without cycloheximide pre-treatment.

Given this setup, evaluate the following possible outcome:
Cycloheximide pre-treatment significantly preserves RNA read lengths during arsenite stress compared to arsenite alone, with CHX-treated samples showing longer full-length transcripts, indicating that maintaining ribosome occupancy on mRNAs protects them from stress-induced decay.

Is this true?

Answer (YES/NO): YES